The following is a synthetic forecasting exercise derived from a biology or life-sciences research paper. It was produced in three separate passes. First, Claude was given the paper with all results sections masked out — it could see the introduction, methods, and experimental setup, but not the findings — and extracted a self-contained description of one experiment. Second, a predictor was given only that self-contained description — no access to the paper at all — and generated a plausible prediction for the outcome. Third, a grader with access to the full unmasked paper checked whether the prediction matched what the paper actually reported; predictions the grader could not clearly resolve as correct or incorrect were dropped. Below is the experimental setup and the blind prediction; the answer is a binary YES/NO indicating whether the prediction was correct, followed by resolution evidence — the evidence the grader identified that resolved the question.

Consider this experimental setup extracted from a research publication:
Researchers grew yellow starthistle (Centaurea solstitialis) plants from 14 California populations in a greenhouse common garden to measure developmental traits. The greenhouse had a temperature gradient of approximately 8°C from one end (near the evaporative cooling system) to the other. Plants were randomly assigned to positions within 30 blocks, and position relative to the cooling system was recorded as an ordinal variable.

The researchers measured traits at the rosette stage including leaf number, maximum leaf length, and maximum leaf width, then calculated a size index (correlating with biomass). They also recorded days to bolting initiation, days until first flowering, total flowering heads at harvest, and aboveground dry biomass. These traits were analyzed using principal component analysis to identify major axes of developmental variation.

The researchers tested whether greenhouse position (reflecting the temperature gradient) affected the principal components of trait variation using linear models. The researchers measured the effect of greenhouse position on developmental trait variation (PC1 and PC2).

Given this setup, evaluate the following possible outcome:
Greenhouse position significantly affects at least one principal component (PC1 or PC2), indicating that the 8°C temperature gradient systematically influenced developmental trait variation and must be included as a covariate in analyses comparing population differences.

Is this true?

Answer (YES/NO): YES